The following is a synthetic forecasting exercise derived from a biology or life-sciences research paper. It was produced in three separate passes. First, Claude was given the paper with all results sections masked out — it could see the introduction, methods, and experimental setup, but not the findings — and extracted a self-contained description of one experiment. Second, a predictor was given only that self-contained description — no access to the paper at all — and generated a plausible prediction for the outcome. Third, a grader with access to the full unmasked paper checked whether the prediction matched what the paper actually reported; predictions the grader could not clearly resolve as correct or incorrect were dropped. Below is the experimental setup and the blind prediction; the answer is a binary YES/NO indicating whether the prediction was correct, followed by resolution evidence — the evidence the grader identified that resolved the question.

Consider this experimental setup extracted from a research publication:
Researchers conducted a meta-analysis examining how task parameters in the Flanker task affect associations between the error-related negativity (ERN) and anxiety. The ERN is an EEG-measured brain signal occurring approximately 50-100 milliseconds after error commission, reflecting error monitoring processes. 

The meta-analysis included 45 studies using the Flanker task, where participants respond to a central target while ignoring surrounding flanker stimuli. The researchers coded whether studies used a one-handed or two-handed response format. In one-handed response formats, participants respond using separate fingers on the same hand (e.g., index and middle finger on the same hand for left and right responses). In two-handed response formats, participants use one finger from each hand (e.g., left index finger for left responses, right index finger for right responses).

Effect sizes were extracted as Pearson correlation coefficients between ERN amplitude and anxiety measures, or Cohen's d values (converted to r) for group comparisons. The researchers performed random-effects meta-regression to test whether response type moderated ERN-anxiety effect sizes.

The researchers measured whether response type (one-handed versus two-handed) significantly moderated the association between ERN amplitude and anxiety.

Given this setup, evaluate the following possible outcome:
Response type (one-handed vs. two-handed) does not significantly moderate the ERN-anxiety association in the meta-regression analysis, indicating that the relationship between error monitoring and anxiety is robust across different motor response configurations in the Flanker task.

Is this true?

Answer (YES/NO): NO